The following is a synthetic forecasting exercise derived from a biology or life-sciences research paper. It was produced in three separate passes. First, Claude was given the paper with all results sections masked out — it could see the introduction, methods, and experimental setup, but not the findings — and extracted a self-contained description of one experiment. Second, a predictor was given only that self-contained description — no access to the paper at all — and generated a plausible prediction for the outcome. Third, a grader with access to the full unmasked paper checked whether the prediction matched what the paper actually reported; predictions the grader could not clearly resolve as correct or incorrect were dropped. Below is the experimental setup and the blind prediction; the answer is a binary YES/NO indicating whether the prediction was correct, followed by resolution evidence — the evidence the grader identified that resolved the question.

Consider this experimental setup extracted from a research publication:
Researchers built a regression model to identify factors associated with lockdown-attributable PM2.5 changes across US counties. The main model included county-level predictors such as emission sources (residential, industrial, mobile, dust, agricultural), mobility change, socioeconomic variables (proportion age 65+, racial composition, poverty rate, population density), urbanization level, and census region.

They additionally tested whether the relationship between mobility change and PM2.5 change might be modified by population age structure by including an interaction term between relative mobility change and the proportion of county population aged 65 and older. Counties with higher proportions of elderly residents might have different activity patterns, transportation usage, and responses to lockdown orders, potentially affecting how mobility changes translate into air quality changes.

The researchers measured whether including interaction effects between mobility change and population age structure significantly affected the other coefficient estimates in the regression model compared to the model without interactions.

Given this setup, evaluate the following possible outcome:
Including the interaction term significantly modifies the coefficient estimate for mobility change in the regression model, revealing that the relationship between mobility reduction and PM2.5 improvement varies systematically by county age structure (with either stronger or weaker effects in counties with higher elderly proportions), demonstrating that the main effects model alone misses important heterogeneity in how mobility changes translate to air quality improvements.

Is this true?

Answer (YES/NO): NO